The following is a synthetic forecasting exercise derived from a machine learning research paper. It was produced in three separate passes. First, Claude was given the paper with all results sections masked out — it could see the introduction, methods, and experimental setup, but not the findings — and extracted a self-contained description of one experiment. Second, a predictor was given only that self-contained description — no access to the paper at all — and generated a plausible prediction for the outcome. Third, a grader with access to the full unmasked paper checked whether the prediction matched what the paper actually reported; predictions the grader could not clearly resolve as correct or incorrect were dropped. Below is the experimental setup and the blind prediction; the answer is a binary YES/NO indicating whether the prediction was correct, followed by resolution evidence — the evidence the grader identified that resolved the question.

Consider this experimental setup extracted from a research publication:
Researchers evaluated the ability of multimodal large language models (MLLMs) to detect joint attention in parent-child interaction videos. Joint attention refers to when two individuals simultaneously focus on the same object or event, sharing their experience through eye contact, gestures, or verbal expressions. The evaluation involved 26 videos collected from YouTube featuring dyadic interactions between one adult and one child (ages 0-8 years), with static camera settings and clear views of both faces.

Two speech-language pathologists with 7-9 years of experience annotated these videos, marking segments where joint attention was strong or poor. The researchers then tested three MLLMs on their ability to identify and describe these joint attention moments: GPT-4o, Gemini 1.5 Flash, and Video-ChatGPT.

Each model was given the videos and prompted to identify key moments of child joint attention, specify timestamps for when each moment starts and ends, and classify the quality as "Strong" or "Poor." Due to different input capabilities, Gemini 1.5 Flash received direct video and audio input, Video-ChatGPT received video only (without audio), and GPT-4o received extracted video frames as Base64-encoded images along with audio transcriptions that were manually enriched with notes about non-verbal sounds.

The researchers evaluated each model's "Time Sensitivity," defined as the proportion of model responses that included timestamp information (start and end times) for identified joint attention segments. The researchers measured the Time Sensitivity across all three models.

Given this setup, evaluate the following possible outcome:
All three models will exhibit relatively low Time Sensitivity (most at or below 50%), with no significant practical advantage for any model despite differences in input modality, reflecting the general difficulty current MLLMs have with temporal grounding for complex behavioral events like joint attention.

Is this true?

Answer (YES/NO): NO